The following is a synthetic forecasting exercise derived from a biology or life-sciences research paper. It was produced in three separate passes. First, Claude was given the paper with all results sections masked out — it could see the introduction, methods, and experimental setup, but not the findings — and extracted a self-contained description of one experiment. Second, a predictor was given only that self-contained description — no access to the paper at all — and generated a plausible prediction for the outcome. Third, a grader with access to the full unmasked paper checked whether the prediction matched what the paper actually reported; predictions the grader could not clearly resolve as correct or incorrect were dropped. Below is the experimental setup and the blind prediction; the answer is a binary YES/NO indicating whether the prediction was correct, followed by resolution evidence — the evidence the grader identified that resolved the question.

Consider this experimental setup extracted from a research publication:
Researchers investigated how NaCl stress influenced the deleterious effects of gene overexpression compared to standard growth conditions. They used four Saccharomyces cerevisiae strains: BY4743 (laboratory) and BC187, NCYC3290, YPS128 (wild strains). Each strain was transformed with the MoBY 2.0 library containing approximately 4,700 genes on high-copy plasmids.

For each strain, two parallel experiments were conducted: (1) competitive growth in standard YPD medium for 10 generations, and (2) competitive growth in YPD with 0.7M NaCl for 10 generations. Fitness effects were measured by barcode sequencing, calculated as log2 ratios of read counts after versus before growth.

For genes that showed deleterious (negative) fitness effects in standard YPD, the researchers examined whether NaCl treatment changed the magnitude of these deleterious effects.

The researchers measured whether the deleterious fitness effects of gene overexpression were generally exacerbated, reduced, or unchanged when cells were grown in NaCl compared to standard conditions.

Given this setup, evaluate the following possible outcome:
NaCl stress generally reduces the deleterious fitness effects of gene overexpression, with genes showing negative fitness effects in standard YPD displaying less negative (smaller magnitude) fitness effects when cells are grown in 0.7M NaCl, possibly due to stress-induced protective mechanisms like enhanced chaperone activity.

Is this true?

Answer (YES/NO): NO